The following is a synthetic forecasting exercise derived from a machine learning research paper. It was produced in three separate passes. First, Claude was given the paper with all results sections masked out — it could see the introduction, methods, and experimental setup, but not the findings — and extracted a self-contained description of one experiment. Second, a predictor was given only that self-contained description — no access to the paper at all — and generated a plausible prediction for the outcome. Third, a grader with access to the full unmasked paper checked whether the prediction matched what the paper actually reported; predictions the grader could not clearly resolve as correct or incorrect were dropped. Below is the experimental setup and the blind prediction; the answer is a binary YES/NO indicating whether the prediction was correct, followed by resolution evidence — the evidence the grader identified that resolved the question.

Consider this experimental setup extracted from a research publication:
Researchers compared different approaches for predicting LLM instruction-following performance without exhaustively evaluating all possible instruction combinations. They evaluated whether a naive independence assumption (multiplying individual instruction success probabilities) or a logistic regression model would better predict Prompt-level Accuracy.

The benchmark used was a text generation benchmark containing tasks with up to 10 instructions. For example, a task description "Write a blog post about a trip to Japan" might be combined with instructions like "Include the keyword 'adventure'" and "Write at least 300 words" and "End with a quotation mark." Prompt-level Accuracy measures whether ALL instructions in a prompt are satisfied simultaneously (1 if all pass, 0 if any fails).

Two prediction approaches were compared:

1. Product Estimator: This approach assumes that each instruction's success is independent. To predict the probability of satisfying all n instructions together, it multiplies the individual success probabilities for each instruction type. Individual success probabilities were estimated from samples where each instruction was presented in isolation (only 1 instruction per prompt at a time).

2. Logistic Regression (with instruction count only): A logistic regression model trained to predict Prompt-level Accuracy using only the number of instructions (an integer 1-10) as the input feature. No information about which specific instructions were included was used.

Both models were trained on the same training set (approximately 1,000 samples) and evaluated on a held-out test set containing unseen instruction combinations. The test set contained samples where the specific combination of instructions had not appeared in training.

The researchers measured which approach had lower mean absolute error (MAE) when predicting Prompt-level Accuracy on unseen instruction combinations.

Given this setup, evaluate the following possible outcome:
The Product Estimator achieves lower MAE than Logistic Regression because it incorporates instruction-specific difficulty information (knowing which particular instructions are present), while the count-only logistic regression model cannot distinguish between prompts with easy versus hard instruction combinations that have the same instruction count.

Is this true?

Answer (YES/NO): NO